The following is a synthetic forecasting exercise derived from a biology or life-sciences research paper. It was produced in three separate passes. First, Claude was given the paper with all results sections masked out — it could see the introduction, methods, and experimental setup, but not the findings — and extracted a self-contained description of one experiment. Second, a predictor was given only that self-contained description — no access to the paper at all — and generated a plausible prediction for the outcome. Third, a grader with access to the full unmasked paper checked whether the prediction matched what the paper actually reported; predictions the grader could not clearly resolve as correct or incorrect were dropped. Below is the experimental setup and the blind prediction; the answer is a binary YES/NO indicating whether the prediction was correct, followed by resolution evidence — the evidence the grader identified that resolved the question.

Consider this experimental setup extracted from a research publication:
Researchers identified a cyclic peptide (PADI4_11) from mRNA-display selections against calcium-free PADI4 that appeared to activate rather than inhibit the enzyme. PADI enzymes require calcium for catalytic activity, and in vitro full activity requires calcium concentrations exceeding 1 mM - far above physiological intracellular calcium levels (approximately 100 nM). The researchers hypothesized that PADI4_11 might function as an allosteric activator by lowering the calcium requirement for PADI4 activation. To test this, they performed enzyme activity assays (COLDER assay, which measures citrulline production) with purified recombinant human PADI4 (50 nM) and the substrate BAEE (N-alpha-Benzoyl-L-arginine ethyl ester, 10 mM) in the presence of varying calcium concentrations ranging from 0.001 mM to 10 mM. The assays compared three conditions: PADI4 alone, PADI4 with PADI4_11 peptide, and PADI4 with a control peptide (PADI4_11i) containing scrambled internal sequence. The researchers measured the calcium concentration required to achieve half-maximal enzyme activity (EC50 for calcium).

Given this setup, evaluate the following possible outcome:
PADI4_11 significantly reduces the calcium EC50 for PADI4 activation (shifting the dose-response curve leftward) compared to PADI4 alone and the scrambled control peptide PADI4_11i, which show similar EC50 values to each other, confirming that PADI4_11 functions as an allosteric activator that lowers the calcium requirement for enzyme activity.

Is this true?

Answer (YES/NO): YES